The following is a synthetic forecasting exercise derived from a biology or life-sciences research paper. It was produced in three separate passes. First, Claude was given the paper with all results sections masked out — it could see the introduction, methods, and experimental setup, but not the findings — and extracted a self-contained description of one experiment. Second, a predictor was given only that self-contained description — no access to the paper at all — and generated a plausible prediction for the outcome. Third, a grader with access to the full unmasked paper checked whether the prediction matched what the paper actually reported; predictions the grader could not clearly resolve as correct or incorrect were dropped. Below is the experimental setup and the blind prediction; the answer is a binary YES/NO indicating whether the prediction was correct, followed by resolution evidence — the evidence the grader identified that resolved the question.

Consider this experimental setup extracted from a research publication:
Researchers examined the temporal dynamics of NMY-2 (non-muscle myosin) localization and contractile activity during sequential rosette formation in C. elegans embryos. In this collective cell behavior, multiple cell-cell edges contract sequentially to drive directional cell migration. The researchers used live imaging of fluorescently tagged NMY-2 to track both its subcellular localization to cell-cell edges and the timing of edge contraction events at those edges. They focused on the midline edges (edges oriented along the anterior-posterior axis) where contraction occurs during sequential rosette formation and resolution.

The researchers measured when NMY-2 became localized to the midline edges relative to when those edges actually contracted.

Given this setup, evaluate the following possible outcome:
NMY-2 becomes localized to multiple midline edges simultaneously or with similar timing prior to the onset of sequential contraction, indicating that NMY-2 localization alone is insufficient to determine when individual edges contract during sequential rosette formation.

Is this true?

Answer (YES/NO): YES